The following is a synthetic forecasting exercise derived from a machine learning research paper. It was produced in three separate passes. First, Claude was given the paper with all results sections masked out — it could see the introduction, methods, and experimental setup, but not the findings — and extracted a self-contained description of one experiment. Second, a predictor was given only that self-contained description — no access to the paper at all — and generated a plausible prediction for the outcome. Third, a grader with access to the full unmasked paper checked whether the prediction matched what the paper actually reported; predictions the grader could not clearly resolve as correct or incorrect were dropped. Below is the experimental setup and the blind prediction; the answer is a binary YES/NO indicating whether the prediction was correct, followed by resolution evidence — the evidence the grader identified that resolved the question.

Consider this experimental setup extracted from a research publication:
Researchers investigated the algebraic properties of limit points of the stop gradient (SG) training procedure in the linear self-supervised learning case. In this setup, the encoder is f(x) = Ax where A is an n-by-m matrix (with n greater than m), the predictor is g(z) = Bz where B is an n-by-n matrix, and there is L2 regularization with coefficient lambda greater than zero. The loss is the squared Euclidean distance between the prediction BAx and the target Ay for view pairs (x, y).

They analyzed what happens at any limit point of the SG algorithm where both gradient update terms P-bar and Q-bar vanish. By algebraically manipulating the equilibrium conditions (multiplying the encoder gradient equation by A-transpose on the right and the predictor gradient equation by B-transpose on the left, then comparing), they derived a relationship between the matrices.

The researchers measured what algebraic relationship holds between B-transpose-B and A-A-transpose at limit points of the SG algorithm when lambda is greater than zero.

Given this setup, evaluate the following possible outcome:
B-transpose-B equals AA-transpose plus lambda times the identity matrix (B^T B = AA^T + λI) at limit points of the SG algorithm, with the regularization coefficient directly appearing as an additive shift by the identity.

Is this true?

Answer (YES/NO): NO